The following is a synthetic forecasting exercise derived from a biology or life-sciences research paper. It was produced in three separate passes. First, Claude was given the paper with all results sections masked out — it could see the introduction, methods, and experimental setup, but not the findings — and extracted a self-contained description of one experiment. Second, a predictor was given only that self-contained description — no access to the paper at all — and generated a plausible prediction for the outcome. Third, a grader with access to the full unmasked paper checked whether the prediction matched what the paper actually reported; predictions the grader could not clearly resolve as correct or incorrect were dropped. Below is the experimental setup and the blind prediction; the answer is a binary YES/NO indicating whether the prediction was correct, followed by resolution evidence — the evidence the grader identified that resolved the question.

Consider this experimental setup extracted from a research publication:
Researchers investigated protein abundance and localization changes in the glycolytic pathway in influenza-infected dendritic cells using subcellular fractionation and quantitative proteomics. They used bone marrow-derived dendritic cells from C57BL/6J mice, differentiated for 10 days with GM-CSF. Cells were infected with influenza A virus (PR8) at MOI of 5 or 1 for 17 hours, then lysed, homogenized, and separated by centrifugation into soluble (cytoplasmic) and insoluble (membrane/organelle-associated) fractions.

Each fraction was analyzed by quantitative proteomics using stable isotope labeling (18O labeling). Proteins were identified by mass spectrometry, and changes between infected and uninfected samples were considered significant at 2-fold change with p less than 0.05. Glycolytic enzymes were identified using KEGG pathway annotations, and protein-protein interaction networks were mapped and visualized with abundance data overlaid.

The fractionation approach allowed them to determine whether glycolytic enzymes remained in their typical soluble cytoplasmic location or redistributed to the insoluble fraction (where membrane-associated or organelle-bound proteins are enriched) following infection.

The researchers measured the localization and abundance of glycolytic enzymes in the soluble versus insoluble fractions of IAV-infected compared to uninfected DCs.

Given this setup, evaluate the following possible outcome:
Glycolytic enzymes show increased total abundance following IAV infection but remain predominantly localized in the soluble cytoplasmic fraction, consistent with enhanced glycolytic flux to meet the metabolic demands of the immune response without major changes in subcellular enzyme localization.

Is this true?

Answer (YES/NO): YES